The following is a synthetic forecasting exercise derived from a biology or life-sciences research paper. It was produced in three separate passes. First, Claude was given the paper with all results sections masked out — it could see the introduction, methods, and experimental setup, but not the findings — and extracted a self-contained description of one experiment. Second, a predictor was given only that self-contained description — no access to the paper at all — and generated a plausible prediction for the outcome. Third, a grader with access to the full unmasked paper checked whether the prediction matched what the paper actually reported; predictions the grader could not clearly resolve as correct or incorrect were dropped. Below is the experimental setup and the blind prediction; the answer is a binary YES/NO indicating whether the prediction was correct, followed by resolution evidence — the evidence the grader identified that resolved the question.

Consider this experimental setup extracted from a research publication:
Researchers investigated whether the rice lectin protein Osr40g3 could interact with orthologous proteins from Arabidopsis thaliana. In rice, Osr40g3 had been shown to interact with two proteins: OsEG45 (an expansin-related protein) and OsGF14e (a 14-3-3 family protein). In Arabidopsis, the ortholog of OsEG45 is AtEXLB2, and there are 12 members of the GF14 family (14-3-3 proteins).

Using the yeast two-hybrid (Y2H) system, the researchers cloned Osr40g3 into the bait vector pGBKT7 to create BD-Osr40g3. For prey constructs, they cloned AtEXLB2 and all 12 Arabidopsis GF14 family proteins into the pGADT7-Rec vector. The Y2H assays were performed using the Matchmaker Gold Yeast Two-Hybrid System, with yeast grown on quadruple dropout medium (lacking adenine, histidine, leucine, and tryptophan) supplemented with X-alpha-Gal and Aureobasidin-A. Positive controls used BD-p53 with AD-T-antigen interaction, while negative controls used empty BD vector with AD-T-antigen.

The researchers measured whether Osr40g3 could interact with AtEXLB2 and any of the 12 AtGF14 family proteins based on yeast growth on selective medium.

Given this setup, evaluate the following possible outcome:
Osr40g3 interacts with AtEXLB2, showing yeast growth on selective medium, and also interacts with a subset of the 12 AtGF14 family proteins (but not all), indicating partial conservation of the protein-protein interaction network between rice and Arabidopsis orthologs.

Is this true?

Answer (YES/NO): NO